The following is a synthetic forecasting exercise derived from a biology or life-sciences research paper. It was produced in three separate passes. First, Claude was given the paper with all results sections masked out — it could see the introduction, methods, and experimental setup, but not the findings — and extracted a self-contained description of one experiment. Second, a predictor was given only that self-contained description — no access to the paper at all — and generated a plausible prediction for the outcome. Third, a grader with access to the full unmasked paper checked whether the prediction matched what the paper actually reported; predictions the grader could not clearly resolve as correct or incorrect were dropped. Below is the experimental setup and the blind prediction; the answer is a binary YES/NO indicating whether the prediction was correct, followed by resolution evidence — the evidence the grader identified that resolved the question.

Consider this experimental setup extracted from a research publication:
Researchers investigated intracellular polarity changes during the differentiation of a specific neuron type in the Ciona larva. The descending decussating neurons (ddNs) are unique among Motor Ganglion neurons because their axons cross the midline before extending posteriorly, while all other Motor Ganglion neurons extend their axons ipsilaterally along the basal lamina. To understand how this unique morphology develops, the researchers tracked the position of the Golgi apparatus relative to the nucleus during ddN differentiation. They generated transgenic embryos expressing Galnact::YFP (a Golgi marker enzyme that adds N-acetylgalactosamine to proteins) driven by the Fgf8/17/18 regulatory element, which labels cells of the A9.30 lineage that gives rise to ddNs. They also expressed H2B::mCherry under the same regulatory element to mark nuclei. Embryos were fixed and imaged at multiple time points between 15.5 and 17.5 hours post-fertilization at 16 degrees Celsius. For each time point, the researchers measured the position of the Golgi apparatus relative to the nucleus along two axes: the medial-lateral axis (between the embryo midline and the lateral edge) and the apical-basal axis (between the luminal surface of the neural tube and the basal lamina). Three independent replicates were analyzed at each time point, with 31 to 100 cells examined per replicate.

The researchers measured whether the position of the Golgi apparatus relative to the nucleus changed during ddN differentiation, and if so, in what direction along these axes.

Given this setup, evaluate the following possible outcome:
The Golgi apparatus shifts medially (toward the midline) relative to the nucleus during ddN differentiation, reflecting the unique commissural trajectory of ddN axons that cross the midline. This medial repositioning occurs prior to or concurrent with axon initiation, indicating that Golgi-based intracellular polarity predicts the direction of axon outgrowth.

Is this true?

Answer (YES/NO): NO